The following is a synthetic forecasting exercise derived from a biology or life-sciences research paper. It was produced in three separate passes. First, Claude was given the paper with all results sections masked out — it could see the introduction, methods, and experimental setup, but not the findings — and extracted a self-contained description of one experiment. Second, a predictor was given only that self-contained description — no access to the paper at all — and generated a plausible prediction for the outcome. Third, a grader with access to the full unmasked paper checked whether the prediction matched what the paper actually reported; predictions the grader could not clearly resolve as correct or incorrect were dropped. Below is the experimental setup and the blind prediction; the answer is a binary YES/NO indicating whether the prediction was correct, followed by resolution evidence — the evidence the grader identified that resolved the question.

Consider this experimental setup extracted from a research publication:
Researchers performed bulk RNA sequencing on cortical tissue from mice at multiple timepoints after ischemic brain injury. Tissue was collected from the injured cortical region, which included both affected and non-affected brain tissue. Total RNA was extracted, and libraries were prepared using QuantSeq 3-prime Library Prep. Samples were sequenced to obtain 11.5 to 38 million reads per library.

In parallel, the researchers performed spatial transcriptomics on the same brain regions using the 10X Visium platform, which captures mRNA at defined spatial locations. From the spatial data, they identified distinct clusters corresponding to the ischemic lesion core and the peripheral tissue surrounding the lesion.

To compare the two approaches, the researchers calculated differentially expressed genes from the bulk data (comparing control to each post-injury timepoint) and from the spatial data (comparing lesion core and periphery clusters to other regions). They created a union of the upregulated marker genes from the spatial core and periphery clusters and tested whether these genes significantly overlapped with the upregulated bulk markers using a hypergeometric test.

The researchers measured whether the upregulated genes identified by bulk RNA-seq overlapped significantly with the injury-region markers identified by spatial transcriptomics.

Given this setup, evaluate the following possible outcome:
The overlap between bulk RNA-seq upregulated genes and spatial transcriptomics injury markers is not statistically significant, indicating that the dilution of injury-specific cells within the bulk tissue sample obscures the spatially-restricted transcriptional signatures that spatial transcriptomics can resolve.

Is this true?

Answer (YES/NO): NO